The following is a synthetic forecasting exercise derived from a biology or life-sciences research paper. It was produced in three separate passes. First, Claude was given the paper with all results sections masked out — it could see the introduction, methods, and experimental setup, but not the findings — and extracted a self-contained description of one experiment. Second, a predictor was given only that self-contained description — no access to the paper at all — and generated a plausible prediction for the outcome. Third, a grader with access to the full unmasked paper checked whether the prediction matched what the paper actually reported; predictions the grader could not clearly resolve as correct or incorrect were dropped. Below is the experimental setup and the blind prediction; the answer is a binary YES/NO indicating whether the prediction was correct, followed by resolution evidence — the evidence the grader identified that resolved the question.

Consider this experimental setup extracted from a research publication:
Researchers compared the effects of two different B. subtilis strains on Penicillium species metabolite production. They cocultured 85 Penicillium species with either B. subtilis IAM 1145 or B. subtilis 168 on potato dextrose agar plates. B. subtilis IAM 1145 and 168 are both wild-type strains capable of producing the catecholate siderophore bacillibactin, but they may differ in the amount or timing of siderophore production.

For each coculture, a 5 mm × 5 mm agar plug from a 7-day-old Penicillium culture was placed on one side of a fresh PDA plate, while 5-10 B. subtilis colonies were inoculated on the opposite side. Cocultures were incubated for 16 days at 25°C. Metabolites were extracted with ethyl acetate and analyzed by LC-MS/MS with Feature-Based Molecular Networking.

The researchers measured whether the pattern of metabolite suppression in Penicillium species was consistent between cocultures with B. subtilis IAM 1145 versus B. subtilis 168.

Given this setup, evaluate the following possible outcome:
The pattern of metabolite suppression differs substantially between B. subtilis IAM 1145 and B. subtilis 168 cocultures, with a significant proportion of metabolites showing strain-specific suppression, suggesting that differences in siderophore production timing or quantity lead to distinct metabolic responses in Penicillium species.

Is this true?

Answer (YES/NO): NO